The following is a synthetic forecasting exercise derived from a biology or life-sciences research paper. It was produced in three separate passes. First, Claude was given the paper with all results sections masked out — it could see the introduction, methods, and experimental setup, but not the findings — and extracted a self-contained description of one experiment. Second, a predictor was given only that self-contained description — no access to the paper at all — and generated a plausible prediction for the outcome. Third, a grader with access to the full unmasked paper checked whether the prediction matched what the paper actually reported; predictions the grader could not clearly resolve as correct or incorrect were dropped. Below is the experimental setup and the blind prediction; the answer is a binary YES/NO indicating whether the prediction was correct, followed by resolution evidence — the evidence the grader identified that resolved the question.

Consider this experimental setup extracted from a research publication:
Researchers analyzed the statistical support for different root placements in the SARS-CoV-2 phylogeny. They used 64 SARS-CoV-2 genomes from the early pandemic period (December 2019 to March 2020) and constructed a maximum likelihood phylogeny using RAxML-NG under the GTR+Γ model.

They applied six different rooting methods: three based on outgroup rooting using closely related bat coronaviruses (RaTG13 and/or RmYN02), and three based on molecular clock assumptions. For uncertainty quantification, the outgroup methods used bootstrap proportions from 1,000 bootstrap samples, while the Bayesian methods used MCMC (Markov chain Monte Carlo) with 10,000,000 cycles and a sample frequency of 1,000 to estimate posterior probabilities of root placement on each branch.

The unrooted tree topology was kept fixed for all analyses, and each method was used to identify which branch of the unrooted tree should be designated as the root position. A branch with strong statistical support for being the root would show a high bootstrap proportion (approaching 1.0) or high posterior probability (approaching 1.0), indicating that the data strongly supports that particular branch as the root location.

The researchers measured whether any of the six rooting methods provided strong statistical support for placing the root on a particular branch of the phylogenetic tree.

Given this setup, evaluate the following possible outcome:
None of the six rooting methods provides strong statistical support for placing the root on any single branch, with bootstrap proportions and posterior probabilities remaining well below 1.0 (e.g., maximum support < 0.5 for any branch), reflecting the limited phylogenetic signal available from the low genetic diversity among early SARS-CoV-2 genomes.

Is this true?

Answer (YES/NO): NO